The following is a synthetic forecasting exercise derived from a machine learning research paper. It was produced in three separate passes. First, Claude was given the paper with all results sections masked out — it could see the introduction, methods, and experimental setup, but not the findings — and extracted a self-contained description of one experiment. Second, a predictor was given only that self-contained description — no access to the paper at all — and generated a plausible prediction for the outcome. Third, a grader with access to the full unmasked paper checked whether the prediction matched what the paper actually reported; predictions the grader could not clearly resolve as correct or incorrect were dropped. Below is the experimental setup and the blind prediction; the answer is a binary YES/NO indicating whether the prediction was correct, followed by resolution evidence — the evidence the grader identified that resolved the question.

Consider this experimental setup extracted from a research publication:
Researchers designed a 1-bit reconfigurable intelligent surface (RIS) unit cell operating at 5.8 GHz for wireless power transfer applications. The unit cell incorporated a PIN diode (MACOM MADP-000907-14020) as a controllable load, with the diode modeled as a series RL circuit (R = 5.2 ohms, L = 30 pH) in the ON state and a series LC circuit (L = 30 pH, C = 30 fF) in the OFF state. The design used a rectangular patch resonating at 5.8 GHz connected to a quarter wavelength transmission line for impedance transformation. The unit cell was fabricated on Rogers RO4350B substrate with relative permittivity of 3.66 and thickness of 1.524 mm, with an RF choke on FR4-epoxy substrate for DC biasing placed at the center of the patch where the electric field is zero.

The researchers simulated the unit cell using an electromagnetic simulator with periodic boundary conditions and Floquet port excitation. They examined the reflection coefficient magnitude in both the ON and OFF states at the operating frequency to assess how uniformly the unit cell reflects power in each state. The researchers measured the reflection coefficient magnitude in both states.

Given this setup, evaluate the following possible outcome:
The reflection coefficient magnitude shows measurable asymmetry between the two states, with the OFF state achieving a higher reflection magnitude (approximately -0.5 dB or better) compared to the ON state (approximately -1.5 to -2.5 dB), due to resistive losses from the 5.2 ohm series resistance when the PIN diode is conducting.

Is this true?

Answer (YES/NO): NO